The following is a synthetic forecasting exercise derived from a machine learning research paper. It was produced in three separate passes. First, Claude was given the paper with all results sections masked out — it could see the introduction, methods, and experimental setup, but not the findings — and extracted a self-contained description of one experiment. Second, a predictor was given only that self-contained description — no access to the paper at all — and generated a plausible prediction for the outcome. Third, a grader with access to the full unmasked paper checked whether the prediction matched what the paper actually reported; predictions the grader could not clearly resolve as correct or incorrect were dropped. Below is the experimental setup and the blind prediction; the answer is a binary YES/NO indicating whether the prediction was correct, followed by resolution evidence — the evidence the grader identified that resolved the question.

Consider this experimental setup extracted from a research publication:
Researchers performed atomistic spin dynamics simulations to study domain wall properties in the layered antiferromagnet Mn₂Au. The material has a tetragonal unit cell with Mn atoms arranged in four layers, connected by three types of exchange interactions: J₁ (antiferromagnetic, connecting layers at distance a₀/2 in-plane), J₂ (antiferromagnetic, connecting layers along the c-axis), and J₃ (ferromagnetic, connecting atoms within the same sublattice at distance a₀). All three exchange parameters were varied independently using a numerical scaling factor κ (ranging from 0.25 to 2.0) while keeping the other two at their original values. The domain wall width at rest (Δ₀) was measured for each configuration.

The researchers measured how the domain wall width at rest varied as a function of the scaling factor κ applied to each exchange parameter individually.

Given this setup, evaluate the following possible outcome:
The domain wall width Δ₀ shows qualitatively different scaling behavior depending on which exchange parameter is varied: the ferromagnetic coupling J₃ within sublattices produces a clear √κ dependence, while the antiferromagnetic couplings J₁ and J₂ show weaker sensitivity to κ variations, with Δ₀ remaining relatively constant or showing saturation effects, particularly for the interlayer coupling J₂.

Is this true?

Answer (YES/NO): NO